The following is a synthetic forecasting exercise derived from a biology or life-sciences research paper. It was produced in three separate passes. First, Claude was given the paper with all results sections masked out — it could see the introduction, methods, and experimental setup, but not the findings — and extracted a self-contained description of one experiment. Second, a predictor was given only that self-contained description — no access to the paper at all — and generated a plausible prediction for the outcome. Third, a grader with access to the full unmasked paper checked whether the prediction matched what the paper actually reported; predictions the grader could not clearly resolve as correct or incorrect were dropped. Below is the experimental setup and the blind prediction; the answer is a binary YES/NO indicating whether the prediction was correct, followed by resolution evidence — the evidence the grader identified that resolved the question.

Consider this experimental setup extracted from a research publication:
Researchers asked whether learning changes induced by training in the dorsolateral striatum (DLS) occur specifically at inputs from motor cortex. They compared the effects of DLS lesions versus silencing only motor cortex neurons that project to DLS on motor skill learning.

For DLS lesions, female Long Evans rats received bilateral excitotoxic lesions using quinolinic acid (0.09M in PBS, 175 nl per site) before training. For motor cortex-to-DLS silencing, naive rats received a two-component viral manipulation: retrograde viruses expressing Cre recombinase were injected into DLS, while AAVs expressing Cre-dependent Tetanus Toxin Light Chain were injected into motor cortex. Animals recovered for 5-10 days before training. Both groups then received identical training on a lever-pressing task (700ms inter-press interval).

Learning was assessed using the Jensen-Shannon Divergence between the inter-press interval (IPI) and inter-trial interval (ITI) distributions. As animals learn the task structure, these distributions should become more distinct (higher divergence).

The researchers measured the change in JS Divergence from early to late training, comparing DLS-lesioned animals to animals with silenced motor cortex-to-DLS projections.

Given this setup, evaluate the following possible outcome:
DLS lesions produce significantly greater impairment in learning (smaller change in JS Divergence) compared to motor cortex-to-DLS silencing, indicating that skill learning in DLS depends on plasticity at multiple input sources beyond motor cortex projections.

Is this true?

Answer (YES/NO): NO